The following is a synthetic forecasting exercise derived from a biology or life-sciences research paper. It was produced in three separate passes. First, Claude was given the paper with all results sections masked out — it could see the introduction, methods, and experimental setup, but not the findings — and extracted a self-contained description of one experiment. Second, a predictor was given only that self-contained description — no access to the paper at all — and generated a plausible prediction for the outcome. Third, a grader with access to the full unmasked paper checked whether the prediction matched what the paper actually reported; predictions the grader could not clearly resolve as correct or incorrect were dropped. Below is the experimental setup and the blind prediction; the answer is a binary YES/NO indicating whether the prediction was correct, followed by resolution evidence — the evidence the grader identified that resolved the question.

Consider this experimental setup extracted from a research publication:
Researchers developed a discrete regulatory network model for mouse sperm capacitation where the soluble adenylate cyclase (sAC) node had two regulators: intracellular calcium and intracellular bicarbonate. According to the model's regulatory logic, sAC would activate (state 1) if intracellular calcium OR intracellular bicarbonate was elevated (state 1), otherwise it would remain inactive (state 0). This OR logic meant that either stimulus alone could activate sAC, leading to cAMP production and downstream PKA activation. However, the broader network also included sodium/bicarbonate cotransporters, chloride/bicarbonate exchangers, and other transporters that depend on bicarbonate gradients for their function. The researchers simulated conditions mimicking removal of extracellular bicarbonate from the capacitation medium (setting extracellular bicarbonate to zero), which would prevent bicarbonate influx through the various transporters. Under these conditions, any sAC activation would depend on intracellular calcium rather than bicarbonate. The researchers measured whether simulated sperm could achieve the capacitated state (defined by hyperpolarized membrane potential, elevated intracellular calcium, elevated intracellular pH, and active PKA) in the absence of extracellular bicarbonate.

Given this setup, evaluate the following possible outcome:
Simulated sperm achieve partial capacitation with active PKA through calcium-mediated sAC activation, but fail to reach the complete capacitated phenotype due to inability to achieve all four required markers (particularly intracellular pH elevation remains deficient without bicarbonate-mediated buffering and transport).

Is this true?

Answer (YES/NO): NO